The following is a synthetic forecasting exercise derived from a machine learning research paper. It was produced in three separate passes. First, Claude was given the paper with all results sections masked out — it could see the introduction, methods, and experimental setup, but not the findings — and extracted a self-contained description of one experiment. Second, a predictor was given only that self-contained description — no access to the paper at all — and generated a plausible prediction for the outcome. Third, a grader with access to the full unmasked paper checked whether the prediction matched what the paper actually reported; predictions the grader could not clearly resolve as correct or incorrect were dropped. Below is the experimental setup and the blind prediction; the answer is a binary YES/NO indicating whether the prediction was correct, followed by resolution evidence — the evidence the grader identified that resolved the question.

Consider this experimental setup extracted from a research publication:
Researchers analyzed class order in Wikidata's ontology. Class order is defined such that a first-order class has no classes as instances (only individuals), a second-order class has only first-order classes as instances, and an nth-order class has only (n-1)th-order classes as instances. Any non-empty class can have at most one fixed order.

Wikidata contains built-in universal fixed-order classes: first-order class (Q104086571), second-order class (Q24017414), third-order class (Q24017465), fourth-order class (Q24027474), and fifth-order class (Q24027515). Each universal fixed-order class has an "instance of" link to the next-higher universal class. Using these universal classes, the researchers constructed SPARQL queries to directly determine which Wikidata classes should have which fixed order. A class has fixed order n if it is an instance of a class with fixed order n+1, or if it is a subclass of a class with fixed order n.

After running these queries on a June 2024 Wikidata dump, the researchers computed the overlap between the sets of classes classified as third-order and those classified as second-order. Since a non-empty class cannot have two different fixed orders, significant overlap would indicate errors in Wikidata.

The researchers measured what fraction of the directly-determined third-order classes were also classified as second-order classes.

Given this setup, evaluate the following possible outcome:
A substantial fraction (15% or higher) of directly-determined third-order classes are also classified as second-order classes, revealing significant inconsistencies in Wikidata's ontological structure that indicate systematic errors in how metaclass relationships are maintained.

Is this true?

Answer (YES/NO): YES